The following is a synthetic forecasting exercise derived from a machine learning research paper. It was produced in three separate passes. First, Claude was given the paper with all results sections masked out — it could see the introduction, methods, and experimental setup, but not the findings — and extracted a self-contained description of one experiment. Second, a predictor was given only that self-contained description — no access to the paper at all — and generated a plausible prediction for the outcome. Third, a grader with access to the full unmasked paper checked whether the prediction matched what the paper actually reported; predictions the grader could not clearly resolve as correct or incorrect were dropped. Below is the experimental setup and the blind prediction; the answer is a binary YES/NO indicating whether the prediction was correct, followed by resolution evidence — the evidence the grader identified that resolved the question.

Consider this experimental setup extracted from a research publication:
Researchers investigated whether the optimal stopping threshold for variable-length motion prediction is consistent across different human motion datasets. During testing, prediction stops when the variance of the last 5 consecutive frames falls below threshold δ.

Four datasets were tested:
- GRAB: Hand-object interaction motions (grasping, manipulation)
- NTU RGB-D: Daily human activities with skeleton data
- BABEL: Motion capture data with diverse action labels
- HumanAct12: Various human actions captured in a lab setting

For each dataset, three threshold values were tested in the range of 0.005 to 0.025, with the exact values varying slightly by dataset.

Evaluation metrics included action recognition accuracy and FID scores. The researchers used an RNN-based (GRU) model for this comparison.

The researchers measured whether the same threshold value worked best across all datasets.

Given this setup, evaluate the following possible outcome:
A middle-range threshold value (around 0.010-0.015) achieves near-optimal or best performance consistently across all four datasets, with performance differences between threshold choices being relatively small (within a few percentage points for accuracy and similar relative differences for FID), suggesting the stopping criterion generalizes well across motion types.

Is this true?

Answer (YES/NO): NO